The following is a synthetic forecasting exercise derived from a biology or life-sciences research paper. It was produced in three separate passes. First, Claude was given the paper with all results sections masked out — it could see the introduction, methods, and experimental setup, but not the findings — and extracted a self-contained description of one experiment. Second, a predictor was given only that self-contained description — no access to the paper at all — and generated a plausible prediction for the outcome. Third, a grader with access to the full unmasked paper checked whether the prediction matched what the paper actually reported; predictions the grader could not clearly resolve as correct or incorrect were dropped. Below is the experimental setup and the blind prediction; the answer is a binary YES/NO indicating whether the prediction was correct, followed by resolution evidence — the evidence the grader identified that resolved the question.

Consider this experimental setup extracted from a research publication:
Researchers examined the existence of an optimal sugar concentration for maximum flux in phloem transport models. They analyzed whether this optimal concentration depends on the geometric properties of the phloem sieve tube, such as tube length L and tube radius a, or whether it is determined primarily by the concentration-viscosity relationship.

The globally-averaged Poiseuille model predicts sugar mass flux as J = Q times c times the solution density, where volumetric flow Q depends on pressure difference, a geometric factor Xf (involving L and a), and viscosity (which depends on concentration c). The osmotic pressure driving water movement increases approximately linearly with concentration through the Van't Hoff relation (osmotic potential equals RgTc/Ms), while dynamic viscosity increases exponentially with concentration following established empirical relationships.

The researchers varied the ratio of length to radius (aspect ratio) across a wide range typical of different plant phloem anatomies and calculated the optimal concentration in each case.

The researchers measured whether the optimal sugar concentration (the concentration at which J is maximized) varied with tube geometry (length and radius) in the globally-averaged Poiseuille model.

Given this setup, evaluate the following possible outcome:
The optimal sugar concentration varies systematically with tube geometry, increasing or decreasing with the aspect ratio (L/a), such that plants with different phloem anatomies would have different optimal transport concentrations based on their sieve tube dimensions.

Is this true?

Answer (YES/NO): NO